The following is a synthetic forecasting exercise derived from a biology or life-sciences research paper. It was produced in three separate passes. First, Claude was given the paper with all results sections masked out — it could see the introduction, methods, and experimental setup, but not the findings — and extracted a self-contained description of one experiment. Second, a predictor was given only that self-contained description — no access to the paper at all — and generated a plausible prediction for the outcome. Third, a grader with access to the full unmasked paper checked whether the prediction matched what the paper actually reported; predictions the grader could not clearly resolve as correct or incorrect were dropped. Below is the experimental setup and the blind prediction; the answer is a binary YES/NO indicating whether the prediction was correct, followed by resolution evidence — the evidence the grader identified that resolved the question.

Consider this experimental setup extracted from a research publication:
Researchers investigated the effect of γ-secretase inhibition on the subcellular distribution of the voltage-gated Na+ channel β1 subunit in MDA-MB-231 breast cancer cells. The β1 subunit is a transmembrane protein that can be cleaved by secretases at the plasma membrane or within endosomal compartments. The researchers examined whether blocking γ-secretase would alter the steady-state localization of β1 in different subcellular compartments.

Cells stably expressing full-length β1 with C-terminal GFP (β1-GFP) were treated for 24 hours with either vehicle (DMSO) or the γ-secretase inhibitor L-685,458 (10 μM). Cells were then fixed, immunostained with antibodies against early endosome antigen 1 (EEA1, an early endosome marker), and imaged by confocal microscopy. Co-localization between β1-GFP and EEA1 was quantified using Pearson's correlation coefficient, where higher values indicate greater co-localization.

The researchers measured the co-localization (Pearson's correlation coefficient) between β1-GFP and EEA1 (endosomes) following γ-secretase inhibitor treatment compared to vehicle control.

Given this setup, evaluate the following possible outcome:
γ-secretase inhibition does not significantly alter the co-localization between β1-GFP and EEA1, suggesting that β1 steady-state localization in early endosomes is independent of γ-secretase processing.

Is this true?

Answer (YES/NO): NO